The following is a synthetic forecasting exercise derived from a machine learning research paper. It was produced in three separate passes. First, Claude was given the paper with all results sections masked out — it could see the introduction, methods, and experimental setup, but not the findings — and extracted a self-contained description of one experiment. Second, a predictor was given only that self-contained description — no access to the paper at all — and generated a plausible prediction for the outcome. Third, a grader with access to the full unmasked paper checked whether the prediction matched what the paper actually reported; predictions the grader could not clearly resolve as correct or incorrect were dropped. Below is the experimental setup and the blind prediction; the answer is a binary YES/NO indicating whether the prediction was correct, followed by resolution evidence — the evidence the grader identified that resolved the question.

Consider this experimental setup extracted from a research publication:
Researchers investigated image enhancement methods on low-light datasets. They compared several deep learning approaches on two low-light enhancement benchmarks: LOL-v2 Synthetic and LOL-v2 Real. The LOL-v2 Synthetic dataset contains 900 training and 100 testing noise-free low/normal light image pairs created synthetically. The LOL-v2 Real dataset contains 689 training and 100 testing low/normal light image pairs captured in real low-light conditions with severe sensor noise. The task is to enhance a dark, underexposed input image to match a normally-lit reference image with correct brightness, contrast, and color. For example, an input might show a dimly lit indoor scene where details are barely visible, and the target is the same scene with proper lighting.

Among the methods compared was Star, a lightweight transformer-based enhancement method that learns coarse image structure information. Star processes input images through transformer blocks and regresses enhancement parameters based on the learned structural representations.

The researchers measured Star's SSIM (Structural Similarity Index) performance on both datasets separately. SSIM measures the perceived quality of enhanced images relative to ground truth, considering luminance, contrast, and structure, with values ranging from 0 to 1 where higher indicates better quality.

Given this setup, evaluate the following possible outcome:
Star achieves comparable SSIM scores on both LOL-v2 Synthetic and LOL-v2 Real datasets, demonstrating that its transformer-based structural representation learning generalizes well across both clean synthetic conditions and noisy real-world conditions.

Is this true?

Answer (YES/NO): NO